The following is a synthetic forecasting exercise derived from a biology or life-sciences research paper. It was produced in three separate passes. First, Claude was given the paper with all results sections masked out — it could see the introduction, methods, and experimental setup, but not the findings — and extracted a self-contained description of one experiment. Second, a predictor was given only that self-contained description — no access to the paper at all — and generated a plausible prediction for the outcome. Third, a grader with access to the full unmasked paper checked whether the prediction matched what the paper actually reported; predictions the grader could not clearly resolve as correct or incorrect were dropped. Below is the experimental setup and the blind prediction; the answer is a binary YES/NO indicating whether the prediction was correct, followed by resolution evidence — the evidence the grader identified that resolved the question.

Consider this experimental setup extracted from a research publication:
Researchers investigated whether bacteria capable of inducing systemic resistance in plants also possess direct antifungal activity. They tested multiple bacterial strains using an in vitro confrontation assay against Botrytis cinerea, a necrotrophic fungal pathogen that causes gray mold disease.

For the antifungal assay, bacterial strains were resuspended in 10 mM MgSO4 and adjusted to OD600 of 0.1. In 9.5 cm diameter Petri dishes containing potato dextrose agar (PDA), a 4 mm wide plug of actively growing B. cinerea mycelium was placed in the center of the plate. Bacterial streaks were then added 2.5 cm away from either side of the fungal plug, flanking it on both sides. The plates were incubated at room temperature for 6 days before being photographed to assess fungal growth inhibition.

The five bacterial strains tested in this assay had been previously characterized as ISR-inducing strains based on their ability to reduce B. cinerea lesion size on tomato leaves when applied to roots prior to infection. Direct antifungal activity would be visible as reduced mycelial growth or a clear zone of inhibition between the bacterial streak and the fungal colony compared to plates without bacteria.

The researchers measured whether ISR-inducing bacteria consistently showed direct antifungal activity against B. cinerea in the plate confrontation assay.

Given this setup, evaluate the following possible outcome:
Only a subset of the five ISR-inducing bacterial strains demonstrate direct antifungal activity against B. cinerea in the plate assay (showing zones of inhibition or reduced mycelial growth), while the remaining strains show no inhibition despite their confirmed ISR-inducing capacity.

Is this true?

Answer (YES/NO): YES